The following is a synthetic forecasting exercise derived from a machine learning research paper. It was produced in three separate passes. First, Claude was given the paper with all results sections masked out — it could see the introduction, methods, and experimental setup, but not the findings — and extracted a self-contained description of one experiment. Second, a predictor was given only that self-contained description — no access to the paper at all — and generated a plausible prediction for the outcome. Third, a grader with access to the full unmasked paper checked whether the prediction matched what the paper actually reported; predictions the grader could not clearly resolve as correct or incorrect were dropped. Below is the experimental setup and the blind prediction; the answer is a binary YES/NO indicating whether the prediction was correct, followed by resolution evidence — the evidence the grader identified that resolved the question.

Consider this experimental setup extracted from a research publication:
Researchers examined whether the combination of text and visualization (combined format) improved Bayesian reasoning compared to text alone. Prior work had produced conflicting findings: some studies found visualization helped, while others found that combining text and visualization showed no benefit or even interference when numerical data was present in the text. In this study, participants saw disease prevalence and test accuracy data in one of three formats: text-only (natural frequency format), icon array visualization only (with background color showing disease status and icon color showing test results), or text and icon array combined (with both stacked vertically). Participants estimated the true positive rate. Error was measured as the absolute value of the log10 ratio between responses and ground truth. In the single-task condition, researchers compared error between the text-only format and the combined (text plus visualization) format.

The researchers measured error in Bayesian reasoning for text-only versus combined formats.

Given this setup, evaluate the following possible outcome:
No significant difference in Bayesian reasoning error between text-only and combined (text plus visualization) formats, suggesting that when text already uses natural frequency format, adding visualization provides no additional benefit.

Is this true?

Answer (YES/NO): NO